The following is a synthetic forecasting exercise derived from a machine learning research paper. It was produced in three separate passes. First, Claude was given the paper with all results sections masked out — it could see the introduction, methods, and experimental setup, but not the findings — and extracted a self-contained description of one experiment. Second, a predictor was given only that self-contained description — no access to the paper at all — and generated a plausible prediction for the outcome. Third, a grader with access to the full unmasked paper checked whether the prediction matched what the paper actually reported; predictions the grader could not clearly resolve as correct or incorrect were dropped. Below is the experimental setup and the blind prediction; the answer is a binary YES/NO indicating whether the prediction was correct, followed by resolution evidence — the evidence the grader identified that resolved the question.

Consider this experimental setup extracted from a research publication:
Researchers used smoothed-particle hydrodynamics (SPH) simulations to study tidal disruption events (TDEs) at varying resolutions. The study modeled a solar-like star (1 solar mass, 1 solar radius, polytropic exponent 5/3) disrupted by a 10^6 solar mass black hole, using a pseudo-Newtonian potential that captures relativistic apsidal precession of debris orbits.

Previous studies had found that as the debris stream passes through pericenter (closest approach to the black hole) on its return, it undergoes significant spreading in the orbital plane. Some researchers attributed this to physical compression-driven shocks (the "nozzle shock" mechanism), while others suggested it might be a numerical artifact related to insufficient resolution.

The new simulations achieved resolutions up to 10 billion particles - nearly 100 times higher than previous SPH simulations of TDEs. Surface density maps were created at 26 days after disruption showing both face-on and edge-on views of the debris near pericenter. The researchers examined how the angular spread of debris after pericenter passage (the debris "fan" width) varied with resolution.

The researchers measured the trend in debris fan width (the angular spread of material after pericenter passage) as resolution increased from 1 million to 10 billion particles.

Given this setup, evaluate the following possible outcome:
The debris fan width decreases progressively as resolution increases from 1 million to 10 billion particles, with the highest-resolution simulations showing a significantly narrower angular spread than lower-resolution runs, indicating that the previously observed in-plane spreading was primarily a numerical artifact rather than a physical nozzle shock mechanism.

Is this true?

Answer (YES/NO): YES